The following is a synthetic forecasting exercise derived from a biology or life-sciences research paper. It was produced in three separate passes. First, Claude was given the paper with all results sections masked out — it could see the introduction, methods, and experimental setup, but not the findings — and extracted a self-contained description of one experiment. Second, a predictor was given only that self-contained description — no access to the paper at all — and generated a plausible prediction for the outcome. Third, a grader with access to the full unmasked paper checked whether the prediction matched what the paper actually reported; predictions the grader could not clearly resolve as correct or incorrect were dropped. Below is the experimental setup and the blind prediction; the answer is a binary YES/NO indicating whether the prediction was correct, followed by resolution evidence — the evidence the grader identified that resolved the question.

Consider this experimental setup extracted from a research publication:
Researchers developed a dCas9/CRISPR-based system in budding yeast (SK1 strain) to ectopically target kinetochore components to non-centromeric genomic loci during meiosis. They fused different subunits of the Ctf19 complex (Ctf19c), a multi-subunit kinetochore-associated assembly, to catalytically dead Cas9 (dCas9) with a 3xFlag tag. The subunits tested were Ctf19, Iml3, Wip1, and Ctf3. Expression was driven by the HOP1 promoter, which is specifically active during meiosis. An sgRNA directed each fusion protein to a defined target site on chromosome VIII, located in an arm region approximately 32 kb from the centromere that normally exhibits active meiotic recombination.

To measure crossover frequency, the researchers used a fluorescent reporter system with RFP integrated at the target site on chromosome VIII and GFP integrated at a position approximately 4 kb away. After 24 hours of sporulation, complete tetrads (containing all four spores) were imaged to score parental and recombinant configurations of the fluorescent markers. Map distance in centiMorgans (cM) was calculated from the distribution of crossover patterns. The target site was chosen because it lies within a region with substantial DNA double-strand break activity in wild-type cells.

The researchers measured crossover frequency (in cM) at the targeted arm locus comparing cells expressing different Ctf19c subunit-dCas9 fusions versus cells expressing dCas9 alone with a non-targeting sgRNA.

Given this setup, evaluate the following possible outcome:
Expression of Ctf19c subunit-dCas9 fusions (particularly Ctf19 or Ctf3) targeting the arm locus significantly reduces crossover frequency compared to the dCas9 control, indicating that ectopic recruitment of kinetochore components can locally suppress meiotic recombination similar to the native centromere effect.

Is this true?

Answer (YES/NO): NO